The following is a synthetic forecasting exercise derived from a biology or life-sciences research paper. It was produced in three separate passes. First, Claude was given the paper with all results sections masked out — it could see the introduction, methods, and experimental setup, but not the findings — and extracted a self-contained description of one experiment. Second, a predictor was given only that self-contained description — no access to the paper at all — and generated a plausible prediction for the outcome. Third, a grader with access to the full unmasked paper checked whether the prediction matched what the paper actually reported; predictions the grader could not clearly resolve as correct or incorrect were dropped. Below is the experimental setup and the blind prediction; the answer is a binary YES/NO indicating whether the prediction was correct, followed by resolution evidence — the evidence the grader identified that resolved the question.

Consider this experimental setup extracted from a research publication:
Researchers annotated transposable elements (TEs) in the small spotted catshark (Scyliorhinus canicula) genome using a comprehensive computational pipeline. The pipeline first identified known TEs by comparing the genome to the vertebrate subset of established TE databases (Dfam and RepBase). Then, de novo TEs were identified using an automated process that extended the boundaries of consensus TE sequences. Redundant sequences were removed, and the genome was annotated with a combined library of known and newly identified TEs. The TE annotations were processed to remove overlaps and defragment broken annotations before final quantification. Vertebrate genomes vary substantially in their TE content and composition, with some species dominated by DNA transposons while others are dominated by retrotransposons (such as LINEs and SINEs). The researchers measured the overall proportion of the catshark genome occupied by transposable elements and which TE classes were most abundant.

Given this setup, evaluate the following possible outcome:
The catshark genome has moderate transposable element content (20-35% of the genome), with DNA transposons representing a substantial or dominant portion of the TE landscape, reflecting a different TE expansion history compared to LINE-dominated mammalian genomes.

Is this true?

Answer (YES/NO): NO